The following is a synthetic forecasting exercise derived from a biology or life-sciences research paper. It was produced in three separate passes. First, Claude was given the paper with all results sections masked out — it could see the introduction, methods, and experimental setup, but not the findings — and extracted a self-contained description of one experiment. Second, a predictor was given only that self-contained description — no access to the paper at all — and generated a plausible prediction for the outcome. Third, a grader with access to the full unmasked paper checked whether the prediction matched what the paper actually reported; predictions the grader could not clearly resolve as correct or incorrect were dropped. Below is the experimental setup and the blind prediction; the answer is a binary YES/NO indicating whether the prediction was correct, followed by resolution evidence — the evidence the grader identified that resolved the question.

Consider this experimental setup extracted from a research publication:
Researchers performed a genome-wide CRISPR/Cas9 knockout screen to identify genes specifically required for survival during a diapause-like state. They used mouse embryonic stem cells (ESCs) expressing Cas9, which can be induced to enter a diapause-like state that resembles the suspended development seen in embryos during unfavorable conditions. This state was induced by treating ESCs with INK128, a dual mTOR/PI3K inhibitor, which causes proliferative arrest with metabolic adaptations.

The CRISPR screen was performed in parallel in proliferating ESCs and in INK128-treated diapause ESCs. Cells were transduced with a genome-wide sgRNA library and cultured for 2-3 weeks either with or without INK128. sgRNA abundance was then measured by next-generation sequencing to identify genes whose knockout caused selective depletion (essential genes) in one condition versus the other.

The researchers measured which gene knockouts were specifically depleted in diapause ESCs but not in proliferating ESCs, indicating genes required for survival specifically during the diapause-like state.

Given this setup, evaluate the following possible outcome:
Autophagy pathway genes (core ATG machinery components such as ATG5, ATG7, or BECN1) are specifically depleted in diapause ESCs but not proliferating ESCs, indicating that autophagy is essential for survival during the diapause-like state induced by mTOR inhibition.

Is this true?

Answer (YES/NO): NO